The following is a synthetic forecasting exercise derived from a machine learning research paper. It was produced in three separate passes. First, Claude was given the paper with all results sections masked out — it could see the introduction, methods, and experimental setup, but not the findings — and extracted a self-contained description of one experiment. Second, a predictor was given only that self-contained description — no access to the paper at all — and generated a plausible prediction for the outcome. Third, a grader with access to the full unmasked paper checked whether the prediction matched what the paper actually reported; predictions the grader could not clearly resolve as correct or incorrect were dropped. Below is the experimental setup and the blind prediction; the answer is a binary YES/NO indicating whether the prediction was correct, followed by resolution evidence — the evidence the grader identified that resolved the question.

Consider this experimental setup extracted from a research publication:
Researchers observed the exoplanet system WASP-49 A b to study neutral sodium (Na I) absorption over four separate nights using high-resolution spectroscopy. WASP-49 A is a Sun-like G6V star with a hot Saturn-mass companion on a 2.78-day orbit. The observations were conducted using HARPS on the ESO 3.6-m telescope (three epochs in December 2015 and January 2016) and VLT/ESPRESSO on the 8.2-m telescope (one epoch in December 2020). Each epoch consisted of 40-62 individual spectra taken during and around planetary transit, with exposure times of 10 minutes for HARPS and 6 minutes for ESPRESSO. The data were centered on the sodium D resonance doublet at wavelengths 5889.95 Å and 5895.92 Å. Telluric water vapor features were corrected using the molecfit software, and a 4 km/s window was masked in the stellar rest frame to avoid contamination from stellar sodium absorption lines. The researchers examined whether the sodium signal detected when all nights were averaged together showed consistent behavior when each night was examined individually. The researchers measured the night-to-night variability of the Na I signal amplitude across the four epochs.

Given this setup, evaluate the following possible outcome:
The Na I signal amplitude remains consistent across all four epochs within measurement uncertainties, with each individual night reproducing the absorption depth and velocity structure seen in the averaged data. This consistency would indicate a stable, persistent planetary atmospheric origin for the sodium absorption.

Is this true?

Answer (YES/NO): NO